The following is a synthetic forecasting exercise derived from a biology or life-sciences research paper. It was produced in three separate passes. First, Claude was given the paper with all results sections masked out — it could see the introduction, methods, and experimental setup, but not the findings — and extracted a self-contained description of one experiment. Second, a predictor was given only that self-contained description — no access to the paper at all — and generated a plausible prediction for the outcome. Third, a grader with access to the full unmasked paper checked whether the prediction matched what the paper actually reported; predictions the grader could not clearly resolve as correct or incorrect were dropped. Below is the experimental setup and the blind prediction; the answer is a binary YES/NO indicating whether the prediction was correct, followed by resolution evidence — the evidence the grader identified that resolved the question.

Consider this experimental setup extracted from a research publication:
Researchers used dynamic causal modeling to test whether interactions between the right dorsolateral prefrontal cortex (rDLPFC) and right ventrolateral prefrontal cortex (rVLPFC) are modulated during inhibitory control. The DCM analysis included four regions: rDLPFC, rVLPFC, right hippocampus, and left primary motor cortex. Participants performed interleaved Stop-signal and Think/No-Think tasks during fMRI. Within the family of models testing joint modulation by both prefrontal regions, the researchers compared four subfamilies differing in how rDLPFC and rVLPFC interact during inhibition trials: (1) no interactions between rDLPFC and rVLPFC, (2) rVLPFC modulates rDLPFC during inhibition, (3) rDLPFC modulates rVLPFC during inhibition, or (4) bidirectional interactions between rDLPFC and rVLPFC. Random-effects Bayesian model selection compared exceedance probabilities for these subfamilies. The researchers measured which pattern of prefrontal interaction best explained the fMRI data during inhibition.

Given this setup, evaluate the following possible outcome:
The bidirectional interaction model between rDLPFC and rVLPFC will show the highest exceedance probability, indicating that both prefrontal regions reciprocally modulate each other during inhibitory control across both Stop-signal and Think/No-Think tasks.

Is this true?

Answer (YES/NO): YES